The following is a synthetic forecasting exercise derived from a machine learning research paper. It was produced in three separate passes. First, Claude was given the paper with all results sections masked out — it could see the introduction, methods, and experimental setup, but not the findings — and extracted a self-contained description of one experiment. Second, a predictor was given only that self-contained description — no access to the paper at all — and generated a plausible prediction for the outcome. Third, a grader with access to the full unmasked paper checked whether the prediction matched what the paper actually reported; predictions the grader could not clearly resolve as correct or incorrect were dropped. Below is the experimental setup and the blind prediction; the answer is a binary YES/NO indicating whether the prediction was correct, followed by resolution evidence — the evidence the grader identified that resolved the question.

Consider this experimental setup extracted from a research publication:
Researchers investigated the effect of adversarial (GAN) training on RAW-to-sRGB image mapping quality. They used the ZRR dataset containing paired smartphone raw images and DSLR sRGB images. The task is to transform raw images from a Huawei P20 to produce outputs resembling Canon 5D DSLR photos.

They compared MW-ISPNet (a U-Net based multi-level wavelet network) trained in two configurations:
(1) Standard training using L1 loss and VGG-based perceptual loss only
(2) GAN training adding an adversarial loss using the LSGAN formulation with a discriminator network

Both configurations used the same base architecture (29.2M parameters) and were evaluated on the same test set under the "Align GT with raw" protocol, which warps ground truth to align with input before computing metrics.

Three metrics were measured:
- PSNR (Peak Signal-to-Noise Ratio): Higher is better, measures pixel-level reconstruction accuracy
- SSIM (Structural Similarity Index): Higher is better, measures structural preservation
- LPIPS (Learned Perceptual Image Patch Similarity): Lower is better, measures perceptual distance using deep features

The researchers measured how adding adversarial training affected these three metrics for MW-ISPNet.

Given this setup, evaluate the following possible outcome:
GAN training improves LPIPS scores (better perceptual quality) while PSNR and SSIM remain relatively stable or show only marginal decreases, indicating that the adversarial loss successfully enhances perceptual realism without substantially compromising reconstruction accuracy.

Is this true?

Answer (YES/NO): NO